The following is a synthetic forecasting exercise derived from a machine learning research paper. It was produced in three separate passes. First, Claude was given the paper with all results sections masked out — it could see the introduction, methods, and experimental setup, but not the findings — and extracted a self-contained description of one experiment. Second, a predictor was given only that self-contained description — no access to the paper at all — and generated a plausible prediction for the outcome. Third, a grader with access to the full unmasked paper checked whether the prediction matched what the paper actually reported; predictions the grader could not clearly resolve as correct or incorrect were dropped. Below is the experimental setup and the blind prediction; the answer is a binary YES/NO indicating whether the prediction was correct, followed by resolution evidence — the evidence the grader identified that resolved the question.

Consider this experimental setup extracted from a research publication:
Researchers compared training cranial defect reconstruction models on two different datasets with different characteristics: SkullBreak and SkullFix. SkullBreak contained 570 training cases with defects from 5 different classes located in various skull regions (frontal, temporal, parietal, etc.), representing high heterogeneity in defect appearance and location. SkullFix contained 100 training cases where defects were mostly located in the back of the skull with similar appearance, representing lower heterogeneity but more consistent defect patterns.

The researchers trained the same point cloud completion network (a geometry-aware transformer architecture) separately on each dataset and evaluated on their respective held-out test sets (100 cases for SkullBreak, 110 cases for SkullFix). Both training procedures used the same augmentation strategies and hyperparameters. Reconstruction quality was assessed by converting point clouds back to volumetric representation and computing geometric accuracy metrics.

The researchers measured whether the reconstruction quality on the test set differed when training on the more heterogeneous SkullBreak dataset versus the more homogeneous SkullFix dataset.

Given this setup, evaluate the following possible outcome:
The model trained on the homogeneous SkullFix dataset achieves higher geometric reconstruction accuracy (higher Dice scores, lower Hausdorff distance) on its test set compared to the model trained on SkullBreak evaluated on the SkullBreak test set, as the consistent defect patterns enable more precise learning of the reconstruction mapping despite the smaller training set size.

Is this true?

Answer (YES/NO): YES